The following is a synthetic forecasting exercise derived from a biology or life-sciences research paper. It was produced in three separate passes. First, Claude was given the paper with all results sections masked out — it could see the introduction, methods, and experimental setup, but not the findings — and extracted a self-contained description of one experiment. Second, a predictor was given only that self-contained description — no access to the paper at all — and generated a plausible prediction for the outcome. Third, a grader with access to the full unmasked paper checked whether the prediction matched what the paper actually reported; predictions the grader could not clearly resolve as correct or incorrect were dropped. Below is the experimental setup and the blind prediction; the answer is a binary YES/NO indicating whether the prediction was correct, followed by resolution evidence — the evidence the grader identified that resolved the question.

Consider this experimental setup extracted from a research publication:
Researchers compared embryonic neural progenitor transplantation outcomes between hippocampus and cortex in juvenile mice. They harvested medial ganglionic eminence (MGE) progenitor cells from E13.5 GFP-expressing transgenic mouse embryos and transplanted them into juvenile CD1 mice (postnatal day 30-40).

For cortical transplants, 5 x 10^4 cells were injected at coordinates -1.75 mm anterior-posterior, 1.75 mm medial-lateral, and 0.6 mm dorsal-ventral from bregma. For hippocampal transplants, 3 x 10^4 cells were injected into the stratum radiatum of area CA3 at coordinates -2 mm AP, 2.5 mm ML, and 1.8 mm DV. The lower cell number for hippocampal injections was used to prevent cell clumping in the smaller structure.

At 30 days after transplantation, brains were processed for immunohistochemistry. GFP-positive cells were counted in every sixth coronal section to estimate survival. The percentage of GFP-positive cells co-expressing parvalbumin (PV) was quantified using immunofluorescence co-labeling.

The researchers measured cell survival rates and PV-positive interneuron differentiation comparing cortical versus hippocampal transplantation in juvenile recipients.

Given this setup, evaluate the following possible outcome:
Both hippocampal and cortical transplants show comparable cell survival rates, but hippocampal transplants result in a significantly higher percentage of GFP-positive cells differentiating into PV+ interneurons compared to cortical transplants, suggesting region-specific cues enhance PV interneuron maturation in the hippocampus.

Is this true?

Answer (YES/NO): NO